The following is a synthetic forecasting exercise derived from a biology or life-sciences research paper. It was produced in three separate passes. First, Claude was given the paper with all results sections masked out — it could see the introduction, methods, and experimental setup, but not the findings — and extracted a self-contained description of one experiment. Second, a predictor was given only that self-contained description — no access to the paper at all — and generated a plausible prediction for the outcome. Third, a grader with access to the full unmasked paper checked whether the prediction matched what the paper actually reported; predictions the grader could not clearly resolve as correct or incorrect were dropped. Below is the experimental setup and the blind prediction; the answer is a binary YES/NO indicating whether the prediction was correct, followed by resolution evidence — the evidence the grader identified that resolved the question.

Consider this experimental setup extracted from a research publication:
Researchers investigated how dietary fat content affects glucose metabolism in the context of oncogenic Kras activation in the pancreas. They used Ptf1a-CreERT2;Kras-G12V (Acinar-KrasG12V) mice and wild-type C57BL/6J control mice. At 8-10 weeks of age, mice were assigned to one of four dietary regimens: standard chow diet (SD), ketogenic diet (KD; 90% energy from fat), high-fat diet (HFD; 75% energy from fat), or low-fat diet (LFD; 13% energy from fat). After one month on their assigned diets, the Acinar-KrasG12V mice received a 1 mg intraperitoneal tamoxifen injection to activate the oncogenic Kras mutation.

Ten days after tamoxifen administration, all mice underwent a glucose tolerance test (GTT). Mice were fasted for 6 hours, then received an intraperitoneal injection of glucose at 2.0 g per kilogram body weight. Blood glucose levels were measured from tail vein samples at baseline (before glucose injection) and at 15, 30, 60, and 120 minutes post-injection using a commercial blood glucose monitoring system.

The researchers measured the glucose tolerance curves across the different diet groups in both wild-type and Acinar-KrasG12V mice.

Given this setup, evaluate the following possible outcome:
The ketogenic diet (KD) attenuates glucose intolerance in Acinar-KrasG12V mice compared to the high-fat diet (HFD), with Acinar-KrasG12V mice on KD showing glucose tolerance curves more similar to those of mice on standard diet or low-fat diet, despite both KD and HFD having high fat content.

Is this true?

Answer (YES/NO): NO